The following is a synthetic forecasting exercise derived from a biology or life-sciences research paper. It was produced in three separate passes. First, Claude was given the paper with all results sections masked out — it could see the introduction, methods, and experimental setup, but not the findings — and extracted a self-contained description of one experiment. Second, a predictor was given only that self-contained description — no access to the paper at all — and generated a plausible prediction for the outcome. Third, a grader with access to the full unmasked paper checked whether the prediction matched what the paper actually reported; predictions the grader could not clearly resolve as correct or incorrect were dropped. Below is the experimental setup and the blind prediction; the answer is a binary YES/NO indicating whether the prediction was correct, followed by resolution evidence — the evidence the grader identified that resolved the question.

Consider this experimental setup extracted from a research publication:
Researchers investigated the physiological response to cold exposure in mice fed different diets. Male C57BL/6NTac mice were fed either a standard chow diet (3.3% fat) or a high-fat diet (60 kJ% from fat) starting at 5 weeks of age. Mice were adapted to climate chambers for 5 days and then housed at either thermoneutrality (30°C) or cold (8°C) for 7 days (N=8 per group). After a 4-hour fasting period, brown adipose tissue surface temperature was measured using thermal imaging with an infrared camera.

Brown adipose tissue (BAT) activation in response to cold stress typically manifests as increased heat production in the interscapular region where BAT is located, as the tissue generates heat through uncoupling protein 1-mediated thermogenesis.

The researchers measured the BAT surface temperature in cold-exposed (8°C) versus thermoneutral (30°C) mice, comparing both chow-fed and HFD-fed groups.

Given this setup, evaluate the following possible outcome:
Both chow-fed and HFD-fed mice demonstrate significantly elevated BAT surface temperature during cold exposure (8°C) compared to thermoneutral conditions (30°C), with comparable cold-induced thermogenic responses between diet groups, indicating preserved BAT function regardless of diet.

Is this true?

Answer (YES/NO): NO